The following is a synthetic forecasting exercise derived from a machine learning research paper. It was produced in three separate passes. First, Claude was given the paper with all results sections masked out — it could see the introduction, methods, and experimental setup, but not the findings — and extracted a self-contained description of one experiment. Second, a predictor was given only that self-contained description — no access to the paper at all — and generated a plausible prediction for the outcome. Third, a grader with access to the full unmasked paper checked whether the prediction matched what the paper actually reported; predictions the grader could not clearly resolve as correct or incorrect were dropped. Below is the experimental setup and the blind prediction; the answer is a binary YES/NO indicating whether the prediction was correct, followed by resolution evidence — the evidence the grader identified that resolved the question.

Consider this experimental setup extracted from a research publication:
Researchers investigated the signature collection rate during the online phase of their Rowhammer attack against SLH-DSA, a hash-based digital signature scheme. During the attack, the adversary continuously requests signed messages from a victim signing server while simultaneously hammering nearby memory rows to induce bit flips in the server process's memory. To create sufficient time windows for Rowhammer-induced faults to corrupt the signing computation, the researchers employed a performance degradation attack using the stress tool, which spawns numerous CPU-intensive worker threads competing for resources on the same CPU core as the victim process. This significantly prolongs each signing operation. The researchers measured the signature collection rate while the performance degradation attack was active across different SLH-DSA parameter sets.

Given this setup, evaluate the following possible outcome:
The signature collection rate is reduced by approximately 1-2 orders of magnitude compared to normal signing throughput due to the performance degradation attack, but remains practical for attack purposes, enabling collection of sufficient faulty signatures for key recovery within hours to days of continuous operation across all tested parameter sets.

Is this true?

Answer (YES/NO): NO